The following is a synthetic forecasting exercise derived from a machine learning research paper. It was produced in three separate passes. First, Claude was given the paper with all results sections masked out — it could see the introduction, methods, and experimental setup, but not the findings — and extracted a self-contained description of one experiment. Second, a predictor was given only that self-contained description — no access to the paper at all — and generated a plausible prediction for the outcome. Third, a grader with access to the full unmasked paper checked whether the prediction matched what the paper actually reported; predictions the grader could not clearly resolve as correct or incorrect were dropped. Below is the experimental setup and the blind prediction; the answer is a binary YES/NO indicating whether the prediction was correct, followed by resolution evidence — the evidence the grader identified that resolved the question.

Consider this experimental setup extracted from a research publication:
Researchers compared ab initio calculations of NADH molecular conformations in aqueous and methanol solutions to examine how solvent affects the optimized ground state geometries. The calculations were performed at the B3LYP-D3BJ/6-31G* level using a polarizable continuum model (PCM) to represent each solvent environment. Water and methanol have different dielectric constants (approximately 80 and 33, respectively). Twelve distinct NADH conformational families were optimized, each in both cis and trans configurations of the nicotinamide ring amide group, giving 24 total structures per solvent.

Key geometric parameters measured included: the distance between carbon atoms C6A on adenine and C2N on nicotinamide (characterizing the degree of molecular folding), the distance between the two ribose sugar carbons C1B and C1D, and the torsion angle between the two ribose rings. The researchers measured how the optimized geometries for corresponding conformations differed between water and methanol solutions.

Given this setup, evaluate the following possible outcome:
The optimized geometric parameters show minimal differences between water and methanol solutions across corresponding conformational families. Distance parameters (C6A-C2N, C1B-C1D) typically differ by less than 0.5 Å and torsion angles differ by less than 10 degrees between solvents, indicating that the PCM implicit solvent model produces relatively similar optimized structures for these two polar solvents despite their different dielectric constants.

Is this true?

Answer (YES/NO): NO